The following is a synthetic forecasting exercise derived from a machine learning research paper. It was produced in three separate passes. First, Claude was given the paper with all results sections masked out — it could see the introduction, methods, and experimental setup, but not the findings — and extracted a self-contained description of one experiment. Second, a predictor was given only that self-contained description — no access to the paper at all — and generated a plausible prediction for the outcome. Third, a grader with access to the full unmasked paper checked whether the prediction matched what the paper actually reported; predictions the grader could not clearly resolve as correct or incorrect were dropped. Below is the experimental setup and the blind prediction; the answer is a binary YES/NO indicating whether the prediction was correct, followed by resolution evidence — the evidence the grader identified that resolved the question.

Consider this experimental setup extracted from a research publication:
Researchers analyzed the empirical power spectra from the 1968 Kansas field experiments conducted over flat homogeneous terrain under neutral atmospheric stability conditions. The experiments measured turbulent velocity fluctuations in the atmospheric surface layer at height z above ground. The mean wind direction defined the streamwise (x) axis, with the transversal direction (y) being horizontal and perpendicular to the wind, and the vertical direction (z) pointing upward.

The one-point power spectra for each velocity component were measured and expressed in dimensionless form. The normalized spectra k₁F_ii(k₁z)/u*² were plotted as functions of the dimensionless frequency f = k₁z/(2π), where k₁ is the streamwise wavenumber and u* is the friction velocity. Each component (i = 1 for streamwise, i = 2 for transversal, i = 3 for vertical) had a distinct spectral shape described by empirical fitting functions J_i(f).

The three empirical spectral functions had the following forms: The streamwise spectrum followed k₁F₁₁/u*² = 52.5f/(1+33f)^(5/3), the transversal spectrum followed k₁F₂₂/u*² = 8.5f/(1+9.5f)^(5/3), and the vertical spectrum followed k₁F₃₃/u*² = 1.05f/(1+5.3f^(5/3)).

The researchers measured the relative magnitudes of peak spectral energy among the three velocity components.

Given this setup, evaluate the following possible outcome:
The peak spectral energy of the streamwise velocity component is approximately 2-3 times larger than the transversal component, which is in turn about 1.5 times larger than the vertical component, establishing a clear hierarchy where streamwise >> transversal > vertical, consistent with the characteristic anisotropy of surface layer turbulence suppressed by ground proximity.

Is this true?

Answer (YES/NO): NO